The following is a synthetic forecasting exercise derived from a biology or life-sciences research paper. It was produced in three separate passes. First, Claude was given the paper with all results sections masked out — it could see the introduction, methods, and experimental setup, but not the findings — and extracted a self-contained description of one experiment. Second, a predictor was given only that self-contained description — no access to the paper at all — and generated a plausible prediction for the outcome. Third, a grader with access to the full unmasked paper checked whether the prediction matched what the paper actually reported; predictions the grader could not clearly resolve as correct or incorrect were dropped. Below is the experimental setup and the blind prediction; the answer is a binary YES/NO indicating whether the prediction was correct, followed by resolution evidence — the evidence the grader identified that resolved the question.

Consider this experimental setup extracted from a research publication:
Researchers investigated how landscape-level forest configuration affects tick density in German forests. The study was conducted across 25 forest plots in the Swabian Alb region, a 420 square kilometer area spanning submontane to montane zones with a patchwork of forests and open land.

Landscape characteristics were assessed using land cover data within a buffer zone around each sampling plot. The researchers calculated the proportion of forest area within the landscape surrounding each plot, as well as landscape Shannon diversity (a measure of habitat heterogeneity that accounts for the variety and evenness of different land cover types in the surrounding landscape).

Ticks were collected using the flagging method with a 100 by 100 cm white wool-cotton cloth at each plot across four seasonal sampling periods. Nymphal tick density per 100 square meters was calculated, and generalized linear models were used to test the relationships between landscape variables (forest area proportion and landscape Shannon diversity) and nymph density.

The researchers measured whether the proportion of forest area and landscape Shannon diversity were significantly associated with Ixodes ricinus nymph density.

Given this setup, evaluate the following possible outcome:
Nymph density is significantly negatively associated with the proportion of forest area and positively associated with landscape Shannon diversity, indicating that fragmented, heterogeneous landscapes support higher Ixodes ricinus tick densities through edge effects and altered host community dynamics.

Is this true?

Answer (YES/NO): NO